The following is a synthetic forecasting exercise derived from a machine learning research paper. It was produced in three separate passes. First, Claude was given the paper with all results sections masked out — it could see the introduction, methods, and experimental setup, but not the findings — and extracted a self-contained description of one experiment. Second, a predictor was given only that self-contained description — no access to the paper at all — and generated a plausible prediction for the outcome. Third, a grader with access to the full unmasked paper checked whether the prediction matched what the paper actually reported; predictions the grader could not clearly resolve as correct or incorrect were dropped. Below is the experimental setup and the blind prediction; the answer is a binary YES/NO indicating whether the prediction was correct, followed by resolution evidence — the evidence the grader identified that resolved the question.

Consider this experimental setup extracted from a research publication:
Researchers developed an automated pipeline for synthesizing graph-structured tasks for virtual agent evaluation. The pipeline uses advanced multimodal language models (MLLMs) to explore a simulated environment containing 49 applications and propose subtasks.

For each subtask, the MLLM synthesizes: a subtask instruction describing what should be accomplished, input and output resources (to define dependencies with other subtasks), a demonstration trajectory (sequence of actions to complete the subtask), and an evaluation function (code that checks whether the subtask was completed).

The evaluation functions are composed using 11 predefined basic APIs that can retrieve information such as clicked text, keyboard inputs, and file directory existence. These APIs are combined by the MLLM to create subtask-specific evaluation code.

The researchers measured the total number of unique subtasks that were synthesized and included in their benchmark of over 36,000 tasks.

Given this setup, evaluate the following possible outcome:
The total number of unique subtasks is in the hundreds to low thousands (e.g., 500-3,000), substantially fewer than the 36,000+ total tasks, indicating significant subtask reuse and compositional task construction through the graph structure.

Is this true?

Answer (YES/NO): NO